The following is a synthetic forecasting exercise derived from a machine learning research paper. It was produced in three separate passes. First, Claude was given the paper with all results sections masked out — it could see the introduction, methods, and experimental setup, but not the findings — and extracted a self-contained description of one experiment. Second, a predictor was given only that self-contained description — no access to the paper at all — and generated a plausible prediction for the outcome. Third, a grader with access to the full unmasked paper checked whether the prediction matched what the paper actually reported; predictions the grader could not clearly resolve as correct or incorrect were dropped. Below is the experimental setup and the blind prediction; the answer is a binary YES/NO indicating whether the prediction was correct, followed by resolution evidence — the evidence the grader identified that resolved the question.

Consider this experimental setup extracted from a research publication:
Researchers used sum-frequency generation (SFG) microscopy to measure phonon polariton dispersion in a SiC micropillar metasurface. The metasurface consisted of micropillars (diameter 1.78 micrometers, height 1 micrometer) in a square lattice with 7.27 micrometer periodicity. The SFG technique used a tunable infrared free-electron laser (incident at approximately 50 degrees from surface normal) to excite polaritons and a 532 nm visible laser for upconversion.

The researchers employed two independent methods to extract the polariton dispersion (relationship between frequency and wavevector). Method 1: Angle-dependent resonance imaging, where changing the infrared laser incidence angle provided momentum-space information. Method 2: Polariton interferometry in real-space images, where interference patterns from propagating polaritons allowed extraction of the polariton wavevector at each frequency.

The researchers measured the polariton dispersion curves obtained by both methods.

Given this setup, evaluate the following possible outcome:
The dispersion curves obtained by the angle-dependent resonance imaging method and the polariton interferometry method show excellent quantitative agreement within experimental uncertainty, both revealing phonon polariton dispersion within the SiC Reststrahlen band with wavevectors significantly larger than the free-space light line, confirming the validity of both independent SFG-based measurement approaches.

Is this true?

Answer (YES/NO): YES